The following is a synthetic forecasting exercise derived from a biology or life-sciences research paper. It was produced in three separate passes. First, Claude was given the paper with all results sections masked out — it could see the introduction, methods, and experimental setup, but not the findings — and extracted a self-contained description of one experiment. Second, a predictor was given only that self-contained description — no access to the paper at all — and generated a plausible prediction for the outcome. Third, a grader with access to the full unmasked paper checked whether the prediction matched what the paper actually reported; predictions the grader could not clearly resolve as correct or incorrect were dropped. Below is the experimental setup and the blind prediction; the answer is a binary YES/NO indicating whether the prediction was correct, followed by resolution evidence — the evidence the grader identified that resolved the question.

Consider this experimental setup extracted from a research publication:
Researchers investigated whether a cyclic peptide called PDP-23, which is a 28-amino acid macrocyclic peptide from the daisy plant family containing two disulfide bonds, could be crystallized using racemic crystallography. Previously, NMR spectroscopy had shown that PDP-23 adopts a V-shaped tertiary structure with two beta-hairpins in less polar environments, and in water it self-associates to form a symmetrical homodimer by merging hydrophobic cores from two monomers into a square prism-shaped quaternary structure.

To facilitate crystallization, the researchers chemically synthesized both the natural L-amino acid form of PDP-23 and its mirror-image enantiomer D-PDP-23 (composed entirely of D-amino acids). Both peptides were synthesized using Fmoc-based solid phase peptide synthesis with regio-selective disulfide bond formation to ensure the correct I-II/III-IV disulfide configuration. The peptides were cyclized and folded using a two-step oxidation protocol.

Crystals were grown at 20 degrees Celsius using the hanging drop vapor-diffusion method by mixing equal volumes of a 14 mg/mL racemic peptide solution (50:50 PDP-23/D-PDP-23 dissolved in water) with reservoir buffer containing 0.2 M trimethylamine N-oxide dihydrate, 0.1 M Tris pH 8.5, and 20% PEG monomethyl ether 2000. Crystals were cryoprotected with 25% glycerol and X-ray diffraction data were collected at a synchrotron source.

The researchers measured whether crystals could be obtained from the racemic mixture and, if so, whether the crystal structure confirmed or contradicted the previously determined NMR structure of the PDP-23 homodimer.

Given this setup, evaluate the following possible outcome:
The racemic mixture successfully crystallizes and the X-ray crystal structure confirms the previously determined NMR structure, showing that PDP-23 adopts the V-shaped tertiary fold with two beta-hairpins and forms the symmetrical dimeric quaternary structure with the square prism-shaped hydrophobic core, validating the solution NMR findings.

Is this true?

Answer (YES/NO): YES